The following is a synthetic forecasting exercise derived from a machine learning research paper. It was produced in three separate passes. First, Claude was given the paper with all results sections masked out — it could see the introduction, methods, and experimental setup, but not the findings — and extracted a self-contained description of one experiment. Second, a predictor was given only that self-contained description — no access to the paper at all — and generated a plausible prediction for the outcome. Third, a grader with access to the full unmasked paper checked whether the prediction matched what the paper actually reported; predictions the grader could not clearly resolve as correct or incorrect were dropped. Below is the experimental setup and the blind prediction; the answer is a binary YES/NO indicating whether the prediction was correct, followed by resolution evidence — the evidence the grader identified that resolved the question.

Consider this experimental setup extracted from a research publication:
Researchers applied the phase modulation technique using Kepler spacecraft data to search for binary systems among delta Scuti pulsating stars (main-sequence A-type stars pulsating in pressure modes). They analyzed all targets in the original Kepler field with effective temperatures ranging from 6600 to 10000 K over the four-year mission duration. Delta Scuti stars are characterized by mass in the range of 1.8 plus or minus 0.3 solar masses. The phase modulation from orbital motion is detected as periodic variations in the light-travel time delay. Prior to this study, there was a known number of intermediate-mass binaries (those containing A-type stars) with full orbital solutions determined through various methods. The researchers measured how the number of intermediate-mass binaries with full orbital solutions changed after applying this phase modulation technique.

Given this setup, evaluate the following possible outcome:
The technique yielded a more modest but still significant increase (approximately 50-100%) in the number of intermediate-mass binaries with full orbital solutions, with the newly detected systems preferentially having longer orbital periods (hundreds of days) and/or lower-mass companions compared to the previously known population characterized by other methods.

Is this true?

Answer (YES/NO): NO